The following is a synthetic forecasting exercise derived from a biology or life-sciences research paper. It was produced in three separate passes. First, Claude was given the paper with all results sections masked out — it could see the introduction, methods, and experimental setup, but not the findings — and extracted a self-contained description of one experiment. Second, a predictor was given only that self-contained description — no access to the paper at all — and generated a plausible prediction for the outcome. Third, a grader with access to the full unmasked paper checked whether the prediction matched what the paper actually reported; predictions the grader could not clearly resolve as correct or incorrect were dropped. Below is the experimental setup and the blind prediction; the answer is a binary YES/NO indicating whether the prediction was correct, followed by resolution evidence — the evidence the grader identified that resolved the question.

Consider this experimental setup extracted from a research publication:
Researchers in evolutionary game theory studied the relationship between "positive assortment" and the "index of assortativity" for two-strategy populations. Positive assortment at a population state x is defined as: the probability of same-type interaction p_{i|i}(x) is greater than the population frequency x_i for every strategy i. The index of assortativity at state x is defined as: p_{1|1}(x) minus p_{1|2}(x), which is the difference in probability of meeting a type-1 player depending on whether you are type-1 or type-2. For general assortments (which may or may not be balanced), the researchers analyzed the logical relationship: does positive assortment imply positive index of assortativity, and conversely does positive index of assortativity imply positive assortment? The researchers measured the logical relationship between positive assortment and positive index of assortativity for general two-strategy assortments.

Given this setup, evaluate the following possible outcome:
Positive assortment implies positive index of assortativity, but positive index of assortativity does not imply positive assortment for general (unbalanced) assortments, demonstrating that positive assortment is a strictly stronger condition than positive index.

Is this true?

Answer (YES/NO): YES